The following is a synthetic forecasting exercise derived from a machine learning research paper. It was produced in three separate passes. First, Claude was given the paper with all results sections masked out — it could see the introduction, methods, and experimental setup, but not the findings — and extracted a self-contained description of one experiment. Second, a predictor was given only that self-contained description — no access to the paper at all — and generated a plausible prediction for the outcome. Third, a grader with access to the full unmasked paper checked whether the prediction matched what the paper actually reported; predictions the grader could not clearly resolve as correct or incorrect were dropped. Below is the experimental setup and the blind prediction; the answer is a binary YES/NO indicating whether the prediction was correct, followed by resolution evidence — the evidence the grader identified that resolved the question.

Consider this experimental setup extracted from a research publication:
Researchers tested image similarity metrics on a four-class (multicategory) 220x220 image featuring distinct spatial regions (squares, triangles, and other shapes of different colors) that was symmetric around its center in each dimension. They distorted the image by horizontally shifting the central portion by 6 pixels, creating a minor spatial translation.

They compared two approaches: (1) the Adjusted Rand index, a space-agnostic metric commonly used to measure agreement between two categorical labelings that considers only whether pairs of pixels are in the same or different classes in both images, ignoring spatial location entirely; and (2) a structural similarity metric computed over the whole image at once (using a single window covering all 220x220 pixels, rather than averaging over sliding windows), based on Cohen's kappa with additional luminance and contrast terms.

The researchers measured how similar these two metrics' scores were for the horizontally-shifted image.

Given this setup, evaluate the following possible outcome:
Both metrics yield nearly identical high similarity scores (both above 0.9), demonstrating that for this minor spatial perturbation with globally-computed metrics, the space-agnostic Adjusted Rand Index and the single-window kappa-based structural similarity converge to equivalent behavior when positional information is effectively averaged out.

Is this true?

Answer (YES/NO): NO